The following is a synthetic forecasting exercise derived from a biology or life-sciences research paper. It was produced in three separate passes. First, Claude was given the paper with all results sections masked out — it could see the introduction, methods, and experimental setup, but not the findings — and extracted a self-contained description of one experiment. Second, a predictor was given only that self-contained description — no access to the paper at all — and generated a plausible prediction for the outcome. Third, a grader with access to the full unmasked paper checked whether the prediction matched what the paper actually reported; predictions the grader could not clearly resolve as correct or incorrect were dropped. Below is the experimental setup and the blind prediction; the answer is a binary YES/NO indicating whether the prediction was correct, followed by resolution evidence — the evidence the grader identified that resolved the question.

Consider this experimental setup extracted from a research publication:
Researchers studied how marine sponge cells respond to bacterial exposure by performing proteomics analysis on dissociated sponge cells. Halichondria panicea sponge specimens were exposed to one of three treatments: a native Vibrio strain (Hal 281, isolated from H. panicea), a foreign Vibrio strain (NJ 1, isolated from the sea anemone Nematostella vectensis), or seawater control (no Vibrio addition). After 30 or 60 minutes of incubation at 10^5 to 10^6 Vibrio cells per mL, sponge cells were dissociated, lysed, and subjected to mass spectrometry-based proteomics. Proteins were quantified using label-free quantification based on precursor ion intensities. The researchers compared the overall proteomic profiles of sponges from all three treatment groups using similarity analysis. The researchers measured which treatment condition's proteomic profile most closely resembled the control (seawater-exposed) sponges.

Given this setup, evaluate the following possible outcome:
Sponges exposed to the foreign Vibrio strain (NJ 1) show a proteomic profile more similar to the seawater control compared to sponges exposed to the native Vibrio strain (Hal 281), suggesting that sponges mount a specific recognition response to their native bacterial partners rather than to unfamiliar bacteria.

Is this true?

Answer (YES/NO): NO